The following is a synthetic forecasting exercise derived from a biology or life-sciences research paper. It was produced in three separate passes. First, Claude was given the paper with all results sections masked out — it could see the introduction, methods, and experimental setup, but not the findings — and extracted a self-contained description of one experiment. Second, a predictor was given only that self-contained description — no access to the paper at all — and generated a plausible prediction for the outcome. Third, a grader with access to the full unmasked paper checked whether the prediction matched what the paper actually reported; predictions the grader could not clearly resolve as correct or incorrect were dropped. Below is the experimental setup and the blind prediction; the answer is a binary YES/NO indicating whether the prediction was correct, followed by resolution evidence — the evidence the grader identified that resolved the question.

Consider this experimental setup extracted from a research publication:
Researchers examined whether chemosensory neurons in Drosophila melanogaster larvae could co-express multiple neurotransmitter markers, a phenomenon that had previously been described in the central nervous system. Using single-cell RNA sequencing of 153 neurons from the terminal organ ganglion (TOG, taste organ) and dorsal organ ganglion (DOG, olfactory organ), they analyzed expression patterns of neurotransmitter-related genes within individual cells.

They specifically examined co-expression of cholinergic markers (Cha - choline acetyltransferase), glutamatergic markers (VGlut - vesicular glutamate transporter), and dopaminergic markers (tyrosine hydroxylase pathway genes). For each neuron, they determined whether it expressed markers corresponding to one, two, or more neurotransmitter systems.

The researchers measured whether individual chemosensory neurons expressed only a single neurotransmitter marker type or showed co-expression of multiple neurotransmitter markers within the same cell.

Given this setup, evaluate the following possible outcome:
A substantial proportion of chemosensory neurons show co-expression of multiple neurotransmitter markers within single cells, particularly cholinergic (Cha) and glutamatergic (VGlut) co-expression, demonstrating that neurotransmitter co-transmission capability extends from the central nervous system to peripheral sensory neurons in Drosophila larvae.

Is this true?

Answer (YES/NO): NO